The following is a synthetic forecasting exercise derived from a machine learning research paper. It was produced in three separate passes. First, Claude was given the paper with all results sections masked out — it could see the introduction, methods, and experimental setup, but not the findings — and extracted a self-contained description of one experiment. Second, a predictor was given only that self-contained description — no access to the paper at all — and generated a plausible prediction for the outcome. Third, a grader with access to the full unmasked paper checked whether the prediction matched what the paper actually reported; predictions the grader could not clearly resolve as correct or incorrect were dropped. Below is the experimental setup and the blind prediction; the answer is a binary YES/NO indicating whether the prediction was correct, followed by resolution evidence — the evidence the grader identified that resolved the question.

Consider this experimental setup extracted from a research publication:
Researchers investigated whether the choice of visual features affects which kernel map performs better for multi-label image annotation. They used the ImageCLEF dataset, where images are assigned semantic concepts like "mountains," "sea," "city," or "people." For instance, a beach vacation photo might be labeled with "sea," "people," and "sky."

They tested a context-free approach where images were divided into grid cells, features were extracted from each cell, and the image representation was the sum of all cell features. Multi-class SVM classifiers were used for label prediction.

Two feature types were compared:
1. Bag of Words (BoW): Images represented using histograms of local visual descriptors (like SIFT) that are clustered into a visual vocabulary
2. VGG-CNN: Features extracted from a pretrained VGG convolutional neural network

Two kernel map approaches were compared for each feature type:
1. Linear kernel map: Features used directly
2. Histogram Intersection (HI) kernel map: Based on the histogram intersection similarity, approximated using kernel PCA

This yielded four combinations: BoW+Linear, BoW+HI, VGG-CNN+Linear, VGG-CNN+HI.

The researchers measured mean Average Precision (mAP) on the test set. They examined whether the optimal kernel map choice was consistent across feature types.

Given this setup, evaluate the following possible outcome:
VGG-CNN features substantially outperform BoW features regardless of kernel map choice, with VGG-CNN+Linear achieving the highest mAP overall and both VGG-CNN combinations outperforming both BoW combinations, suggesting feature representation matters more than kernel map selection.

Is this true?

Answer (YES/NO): NO